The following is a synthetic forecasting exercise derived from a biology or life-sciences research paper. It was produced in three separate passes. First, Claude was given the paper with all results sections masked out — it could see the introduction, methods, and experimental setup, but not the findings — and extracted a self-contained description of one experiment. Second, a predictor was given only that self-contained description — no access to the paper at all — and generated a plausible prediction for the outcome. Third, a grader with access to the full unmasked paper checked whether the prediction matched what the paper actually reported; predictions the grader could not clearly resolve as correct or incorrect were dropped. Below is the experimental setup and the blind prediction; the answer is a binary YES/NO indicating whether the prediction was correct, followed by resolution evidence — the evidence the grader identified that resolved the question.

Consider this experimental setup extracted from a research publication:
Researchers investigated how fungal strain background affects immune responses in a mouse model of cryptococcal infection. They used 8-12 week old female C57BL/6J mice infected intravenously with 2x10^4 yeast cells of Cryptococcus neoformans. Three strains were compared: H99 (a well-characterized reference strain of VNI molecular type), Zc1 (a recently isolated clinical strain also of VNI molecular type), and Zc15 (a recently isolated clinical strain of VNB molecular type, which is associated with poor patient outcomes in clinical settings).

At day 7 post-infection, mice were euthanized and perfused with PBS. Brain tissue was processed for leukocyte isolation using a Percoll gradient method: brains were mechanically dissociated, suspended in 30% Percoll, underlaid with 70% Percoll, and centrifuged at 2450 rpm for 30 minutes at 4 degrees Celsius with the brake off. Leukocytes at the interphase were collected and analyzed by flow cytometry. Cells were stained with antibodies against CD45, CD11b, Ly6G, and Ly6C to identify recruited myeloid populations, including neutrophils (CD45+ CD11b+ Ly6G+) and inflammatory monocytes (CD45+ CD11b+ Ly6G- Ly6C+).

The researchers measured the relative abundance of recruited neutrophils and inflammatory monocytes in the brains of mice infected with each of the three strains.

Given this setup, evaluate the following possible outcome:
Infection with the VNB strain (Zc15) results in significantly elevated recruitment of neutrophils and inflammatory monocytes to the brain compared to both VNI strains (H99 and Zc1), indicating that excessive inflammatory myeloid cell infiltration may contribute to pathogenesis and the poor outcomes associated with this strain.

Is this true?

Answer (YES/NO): NO